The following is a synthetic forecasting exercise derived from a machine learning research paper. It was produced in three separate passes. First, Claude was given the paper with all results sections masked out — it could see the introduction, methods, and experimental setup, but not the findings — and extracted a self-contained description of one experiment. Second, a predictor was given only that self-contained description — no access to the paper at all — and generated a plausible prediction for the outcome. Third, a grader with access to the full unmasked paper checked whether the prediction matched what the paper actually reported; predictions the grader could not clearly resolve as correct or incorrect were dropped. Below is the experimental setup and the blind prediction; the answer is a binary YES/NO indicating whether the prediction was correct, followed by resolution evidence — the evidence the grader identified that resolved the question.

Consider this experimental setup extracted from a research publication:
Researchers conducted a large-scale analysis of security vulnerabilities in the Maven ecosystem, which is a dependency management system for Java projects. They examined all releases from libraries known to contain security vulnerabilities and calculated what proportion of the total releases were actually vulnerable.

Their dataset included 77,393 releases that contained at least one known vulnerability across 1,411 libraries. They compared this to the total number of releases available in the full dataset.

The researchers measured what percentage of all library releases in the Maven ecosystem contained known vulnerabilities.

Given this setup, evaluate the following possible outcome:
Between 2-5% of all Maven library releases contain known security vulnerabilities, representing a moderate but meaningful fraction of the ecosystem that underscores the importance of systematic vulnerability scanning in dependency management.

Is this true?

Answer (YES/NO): NO